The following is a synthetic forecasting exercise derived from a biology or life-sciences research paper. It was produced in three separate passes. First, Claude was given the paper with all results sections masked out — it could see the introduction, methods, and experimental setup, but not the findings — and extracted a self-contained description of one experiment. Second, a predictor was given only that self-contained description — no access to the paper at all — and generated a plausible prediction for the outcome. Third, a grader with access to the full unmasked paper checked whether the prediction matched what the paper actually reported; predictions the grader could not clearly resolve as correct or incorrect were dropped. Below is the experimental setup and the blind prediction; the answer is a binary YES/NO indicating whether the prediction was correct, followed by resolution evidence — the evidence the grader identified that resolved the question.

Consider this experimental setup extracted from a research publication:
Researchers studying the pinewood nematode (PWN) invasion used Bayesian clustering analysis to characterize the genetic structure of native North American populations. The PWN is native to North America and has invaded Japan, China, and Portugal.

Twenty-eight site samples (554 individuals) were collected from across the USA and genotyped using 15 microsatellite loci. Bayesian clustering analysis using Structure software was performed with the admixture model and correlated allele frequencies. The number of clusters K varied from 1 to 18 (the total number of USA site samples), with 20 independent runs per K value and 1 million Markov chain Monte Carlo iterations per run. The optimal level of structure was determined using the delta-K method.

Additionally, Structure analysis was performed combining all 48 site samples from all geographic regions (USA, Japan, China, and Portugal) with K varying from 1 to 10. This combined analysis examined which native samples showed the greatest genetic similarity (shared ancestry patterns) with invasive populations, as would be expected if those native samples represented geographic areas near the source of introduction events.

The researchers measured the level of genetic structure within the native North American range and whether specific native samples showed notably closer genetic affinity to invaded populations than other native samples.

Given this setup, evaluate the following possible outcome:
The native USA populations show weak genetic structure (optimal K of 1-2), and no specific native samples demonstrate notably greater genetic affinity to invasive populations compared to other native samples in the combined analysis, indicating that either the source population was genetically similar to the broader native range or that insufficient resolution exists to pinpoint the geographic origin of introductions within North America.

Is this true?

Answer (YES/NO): NO